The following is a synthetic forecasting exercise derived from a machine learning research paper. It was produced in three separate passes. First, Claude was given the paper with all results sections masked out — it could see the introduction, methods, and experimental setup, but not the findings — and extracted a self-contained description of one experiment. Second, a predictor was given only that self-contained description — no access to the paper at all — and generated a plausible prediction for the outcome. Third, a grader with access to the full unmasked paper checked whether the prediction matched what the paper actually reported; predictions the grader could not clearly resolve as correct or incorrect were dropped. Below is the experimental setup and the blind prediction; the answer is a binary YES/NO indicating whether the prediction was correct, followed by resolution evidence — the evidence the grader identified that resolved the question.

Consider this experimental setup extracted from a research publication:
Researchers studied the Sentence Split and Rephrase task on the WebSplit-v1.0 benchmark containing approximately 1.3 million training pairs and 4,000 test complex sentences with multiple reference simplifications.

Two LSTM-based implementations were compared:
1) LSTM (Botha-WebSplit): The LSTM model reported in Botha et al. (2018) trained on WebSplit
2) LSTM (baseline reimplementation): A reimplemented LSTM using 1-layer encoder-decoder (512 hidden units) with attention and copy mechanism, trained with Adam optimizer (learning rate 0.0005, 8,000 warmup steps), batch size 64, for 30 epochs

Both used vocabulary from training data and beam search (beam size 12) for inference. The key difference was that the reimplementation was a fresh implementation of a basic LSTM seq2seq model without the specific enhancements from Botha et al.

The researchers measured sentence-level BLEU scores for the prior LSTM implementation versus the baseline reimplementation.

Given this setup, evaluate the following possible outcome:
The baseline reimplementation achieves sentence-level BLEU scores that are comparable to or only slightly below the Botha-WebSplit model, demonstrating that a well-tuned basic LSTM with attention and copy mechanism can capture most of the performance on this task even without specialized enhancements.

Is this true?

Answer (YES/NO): NO